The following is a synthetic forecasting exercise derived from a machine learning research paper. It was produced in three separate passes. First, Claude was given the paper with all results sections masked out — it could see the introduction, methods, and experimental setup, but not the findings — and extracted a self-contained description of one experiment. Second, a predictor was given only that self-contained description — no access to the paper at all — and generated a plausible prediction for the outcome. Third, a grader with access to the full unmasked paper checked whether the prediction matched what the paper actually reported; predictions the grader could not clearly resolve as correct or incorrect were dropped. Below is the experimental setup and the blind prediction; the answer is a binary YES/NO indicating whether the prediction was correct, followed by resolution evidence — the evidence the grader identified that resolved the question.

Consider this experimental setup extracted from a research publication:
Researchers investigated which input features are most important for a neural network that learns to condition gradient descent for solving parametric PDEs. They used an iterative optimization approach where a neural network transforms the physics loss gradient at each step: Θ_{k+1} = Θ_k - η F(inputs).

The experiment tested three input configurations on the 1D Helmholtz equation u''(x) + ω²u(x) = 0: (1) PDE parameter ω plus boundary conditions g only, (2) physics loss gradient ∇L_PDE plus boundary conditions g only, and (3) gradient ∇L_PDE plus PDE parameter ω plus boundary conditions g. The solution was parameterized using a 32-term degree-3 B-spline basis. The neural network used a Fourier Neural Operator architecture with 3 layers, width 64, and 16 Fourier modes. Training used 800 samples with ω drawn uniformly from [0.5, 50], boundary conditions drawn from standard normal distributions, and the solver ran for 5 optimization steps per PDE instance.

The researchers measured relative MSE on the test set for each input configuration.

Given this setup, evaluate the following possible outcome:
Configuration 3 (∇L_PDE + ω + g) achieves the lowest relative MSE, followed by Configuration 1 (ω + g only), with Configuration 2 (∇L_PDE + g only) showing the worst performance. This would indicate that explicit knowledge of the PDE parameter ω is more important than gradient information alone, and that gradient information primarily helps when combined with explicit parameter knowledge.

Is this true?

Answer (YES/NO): NO